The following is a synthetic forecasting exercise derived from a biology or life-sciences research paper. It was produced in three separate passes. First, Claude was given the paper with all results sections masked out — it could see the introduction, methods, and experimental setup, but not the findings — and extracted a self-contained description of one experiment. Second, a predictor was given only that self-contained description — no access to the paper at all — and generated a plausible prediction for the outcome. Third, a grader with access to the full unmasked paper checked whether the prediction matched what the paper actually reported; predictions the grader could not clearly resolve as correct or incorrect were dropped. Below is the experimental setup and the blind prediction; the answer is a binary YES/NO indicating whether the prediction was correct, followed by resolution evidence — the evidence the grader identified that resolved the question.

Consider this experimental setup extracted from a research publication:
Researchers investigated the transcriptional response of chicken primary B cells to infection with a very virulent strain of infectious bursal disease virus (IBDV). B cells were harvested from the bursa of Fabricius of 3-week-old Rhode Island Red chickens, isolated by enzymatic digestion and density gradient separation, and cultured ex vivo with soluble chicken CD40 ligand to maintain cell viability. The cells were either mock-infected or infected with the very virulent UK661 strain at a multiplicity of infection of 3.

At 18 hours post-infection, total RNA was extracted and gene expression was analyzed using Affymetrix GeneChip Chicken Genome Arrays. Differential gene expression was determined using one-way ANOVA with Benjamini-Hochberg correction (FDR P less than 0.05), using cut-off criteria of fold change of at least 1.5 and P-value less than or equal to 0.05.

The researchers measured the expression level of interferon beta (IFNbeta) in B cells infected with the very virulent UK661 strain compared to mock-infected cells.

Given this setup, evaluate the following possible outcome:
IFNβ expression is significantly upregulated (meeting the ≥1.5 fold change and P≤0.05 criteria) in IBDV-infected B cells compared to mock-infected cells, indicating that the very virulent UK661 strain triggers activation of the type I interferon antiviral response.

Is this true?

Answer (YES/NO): NO